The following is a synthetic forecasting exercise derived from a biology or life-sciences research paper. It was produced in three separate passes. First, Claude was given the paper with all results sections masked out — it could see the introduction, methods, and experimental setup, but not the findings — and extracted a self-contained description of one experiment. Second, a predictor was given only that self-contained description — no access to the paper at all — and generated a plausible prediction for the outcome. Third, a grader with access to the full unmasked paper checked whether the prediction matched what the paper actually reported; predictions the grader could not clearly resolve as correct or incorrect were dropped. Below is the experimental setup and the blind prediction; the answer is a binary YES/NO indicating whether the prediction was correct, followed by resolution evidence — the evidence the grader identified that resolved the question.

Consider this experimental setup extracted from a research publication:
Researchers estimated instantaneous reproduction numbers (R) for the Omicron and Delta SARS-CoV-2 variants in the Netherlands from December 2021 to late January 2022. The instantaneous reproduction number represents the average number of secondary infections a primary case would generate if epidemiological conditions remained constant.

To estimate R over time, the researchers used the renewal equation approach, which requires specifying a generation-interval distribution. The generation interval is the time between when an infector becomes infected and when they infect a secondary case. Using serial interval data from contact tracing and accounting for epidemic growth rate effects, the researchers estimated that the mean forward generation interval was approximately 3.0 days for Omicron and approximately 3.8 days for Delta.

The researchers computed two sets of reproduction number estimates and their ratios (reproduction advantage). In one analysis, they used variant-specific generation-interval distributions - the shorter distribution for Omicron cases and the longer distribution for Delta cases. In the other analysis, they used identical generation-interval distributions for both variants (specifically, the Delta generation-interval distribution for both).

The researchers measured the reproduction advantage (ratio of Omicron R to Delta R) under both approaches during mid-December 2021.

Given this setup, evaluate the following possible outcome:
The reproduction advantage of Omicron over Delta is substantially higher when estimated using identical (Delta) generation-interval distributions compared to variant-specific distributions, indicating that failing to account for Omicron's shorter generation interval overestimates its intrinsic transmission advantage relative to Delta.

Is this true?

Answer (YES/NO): NO